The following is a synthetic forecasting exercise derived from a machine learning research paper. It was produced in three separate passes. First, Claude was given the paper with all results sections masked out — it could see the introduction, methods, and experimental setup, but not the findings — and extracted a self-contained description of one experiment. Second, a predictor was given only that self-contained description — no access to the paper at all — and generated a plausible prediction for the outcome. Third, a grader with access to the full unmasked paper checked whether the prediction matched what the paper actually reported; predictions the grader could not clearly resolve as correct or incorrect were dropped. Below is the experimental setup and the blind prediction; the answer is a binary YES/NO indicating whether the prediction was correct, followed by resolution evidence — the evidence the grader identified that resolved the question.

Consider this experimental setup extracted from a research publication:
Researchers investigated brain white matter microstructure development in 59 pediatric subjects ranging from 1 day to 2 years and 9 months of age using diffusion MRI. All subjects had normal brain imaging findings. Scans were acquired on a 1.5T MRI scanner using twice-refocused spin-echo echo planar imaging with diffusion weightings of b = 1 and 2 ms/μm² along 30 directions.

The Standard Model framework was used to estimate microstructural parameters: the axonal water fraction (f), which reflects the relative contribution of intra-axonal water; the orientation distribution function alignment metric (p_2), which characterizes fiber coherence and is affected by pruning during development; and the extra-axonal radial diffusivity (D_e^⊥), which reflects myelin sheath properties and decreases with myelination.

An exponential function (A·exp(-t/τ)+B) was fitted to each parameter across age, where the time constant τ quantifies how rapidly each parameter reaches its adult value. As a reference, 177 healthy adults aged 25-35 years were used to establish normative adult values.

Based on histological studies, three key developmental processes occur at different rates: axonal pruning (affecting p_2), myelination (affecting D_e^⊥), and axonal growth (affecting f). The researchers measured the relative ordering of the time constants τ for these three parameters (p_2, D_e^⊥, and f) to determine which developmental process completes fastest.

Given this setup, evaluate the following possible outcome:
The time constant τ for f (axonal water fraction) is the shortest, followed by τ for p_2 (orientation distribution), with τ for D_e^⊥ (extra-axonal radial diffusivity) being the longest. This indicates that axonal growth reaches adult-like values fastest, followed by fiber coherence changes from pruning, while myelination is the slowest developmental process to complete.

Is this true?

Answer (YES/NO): NO